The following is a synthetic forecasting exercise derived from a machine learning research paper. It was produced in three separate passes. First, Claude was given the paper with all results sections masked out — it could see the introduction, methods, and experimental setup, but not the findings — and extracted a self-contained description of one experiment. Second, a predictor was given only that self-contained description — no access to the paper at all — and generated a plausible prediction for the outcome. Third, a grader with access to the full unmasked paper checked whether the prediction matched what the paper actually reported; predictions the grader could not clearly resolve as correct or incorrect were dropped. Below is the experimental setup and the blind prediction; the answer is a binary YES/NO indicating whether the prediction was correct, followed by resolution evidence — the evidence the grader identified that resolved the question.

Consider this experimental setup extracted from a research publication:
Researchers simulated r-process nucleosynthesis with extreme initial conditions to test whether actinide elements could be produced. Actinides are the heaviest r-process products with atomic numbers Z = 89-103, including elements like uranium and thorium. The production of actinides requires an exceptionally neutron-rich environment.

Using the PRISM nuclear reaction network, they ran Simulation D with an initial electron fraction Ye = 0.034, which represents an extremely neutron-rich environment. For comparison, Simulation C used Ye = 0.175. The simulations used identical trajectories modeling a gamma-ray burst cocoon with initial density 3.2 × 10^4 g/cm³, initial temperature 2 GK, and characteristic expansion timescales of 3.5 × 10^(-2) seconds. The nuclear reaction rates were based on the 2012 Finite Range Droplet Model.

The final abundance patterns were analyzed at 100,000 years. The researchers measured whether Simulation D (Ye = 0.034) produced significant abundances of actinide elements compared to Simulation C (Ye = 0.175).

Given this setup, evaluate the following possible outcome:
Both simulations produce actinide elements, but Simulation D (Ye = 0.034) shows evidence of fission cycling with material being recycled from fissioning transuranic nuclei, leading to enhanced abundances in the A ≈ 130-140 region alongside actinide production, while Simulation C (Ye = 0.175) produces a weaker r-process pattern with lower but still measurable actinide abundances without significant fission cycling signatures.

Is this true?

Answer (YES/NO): NO